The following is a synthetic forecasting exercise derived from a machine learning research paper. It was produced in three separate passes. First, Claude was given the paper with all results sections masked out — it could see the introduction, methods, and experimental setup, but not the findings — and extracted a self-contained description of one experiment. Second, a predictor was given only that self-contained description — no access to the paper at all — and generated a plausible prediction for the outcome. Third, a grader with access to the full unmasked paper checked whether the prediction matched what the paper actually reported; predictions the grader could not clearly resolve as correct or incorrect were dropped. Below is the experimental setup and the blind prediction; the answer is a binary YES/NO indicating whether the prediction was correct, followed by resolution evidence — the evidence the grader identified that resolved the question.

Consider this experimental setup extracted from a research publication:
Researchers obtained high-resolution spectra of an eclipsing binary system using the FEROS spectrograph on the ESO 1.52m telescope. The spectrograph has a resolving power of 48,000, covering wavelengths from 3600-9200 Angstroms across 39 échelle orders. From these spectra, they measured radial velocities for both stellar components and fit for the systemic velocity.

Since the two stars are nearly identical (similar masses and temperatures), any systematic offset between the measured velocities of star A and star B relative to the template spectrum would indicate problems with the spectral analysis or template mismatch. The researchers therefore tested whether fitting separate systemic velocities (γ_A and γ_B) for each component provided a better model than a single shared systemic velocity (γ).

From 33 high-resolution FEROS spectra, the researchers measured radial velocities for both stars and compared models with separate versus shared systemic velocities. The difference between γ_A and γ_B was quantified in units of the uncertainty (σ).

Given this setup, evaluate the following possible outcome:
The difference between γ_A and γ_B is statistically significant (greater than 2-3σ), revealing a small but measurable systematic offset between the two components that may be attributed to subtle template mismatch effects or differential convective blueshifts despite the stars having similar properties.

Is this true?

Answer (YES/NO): NO